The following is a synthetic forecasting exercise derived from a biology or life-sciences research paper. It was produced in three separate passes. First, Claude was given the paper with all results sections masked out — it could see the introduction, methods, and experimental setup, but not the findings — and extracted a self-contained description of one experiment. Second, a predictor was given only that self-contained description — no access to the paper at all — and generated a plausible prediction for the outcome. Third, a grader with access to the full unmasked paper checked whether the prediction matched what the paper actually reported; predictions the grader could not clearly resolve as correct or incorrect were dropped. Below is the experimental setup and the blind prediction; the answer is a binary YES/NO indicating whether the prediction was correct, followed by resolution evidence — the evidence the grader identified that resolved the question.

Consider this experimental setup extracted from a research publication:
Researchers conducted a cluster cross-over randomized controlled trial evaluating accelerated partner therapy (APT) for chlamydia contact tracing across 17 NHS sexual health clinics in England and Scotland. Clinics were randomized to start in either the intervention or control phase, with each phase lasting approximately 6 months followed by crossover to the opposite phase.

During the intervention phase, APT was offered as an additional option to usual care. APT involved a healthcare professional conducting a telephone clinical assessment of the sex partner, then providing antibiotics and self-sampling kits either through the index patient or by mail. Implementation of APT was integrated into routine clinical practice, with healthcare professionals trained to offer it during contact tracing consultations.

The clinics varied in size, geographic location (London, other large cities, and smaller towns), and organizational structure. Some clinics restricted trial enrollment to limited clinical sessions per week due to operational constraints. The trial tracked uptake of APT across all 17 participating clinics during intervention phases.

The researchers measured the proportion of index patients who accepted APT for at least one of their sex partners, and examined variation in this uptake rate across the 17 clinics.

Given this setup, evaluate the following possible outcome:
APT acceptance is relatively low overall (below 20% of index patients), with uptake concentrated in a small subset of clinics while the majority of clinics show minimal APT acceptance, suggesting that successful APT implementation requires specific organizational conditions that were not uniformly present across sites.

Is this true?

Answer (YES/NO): NO